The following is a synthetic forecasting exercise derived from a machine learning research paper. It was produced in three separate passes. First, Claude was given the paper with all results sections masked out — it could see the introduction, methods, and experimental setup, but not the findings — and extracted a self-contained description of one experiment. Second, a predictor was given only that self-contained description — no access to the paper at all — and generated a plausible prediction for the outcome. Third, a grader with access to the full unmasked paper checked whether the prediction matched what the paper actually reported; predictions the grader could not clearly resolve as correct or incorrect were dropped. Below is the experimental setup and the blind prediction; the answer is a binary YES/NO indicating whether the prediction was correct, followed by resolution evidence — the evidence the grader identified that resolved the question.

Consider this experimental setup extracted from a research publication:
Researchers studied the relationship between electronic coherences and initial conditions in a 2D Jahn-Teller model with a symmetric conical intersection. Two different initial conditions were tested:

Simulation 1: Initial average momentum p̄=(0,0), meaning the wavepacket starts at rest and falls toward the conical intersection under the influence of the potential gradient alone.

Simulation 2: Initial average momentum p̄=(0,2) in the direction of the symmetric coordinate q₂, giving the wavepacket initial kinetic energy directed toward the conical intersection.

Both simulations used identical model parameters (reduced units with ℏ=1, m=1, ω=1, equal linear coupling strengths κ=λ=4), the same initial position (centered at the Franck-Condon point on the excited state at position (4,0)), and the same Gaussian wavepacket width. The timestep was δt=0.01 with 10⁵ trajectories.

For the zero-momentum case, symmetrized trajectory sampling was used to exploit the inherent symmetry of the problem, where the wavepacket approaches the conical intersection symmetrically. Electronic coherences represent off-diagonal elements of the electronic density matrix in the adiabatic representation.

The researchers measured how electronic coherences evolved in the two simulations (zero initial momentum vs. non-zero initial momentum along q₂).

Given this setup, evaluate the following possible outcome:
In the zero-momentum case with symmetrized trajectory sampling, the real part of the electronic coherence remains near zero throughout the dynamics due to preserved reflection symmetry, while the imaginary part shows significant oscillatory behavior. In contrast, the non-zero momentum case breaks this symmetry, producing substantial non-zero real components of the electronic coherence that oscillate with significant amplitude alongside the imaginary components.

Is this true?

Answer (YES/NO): NO